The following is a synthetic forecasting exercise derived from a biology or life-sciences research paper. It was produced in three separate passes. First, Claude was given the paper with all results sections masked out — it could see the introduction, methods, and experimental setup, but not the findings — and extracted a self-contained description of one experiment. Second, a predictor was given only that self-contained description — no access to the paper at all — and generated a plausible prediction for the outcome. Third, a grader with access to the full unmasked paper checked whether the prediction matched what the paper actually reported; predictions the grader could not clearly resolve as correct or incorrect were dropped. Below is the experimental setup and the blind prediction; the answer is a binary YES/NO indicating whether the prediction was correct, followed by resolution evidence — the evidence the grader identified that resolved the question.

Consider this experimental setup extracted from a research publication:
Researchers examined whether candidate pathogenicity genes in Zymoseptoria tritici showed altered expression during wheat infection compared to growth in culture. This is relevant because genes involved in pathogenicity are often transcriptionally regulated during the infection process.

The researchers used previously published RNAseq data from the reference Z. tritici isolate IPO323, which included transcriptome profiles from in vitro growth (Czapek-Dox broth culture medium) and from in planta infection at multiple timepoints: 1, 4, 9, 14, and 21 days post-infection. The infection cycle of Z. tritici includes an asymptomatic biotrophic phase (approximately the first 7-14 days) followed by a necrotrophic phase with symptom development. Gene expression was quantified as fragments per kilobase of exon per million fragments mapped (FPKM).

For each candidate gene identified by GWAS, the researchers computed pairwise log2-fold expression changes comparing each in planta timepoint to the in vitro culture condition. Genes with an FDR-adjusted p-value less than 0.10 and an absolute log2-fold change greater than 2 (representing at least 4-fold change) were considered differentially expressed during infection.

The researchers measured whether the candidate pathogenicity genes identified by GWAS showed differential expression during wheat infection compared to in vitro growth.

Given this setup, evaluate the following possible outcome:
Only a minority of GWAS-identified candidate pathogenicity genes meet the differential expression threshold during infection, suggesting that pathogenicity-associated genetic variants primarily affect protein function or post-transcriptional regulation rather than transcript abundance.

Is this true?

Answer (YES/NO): NO